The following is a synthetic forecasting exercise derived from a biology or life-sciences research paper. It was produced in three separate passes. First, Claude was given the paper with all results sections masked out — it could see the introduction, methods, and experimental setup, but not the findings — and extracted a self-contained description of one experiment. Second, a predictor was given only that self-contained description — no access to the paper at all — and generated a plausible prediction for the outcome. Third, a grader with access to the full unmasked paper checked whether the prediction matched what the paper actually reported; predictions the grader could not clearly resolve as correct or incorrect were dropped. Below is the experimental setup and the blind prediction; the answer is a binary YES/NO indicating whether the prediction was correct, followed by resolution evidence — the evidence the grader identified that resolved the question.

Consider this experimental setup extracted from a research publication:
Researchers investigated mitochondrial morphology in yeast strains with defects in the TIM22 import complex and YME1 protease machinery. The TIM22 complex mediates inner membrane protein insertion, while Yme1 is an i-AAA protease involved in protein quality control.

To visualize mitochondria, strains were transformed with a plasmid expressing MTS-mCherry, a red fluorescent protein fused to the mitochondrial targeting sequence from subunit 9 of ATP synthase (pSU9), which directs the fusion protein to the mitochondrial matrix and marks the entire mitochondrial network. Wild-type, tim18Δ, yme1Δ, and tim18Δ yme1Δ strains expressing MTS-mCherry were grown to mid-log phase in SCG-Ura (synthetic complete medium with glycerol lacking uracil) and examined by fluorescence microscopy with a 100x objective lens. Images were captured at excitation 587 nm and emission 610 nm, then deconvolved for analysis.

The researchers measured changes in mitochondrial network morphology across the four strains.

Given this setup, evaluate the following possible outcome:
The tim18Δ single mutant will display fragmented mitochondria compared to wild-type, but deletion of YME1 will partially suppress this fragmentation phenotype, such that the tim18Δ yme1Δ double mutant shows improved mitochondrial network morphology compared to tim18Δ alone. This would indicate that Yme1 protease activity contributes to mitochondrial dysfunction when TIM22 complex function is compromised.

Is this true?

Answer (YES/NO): NO